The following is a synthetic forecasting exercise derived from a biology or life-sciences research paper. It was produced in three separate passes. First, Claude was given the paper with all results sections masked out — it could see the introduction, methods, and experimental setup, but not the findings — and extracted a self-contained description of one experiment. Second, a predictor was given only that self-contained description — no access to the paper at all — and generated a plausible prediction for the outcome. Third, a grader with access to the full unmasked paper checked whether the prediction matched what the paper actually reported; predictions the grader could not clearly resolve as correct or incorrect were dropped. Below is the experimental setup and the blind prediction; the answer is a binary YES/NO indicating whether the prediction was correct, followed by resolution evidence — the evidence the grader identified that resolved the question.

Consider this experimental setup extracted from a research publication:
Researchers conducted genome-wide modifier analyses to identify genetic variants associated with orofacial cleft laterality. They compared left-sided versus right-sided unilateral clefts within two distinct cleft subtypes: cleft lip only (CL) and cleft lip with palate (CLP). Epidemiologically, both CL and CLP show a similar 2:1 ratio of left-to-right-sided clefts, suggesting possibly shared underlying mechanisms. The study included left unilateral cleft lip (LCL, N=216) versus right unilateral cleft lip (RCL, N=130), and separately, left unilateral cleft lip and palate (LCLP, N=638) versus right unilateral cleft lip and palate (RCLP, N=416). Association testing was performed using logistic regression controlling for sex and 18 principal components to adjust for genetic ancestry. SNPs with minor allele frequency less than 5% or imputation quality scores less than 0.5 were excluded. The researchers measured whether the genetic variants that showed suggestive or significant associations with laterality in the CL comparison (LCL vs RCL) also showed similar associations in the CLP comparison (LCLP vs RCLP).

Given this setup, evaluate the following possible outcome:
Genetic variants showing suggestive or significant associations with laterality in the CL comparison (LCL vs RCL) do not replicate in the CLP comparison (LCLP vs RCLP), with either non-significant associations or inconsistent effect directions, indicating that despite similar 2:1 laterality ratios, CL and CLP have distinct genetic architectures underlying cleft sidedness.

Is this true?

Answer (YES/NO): YES